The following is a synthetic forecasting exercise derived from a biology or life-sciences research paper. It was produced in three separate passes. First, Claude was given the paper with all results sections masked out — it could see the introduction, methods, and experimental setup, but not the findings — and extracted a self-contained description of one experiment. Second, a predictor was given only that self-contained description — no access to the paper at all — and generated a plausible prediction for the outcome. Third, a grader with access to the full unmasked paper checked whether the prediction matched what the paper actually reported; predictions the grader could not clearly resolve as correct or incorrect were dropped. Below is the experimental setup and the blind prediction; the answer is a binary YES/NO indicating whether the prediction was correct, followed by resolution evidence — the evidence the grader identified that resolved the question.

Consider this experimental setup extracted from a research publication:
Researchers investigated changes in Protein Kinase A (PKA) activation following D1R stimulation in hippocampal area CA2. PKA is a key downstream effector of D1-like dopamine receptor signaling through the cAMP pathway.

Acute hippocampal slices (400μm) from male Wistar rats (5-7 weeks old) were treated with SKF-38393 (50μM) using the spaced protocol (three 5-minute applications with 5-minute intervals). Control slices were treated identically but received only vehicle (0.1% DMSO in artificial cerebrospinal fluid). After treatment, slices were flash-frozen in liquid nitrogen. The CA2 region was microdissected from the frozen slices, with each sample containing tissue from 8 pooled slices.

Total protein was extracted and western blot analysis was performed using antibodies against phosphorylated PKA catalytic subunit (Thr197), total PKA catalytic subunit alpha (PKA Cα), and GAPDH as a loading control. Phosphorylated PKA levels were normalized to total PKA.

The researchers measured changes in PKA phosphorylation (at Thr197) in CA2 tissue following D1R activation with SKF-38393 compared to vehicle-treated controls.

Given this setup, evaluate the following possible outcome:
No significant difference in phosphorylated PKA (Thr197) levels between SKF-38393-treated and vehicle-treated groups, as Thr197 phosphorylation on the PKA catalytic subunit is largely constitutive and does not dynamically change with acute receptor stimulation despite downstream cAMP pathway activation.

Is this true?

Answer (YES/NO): NO